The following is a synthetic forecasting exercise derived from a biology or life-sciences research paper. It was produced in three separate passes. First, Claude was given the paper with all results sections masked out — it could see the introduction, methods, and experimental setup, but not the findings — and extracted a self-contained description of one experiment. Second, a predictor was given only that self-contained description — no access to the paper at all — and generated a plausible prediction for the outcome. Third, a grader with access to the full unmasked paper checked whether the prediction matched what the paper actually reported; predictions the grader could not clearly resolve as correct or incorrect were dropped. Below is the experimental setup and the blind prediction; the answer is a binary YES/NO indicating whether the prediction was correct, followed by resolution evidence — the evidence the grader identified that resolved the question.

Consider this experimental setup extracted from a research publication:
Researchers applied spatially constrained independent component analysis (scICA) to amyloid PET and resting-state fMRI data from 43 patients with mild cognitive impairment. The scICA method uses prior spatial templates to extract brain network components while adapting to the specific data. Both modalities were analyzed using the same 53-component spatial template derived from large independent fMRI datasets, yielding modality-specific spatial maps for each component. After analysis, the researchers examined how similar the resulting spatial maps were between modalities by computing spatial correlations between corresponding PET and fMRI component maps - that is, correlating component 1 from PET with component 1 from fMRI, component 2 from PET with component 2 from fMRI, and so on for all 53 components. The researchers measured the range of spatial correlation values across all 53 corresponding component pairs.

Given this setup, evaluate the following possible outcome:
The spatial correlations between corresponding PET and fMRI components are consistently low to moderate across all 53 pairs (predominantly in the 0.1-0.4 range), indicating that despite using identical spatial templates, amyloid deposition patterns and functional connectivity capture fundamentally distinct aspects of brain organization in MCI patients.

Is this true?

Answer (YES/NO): NO